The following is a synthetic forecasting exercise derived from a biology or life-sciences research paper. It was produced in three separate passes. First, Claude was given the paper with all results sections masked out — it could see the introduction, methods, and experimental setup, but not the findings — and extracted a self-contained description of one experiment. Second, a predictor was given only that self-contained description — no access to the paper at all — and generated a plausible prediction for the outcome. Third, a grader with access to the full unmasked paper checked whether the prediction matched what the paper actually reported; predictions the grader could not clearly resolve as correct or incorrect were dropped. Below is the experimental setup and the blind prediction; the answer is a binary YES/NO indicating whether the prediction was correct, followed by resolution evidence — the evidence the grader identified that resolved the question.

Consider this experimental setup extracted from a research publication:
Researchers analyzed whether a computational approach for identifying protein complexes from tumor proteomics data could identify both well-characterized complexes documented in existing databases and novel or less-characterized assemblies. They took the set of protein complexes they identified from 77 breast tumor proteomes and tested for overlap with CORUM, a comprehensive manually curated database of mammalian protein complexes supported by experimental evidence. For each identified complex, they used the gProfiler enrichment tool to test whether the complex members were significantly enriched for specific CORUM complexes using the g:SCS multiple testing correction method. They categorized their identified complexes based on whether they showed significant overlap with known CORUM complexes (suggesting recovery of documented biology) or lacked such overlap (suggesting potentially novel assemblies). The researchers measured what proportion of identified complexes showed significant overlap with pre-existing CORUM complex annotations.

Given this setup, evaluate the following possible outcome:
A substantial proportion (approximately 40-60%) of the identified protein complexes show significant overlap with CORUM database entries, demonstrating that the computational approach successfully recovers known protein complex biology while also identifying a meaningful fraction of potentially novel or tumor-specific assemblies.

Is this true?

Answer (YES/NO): YES